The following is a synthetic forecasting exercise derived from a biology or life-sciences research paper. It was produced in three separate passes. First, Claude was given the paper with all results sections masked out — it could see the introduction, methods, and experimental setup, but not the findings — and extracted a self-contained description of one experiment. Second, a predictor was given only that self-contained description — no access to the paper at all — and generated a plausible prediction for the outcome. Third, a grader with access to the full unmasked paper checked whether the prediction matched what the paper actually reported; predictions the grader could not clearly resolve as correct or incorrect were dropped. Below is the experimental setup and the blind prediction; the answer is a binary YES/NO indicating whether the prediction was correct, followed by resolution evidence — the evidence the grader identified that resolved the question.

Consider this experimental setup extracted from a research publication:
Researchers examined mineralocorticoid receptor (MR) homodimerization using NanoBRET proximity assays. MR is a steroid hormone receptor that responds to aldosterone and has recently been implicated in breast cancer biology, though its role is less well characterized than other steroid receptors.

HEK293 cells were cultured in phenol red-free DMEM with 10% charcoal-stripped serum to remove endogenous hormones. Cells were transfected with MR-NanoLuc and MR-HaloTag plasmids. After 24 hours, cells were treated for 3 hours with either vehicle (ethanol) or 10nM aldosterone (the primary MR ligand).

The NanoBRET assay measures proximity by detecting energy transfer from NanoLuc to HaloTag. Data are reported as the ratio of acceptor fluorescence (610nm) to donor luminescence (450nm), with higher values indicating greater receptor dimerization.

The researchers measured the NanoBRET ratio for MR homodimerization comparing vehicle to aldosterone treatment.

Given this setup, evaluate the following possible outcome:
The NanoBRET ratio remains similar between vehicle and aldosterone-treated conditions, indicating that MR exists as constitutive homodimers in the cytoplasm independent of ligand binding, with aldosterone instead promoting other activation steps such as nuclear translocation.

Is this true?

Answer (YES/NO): NO